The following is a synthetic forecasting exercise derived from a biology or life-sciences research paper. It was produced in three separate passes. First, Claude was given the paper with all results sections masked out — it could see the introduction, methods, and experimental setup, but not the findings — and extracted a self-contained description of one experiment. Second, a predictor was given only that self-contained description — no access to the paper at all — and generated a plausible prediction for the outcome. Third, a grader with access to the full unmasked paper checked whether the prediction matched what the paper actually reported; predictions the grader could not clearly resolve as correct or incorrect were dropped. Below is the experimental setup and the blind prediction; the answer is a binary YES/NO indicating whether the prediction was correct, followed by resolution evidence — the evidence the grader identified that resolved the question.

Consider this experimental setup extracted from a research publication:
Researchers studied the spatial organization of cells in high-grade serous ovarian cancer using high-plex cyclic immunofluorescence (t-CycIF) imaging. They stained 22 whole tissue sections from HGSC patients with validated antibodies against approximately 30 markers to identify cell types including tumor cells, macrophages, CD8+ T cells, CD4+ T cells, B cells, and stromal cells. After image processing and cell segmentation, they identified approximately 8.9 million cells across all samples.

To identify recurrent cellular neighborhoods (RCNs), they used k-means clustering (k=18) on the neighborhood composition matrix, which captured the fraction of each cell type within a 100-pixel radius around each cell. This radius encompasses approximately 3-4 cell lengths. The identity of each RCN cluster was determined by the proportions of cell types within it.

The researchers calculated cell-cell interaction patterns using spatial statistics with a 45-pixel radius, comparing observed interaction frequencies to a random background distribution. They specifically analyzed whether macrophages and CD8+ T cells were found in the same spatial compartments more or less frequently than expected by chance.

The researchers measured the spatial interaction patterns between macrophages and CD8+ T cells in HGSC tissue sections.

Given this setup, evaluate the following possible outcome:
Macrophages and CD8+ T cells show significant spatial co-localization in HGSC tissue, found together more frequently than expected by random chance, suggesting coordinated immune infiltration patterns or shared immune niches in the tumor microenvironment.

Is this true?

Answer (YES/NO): YES